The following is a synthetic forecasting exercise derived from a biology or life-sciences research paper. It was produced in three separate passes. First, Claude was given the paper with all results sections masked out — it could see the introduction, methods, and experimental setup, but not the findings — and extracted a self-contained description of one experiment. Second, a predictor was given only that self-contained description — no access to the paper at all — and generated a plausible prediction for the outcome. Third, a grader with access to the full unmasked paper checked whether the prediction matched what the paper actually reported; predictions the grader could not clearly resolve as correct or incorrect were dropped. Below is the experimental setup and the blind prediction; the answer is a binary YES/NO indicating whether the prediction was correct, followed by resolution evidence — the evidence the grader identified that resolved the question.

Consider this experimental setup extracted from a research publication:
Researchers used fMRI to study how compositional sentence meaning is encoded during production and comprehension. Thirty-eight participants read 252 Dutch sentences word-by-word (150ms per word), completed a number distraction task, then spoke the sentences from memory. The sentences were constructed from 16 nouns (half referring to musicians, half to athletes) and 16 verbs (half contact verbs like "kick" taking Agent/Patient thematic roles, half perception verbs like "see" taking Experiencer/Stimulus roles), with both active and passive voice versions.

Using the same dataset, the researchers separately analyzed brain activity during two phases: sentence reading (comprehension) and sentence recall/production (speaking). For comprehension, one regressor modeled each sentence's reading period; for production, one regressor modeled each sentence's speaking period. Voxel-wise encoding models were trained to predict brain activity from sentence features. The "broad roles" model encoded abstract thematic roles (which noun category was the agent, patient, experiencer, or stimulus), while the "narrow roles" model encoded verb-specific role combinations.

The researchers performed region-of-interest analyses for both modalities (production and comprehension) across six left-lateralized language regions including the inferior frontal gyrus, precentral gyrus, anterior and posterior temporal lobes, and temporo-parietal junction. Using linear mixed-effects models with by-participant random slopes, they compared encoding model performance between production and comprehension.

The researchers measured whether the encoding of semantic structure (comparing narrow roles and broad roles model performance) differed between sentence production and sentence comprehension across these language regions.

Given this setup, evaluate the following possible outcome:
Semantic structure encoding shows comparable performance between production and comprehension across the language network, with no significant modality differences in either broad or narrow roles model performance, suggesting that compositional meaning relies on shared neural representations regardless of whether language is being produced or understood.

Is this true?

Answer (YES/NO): NO